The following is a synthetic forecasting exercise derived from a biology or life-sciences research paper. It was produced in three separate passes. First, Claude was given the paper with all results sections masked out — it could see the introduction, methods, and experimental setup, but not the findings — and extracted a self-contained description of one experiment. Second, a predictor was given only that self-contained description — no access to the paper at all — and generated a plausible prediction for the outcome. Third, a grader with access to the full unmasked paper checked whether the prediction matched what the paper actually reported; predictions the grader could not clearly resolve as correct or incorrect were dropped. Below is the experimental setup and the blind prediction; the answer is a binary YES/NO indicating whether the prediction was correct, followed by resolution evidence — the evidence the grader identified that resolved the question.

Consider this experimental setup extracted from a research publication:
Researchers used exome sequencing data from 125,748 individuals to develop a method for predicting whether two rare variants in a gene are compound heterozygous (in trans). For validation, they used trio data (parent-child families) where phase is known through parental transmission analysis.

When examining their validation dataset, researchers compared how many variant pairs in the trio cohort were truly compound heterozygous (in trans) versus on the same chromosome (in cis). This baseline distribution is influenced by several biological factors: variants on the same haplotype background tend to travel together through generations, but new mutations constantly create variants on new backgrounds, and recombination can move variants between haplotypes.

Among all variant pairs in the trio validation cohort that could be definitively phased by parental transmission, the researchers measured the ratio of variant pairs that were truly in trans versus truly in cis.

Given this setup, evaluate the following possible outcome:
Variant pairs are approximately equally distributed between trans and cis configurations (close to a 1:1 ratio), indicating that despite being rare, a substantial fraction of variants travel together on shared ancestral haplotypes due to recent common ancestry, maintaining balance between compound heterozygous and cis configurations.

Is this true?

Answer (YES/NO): NO